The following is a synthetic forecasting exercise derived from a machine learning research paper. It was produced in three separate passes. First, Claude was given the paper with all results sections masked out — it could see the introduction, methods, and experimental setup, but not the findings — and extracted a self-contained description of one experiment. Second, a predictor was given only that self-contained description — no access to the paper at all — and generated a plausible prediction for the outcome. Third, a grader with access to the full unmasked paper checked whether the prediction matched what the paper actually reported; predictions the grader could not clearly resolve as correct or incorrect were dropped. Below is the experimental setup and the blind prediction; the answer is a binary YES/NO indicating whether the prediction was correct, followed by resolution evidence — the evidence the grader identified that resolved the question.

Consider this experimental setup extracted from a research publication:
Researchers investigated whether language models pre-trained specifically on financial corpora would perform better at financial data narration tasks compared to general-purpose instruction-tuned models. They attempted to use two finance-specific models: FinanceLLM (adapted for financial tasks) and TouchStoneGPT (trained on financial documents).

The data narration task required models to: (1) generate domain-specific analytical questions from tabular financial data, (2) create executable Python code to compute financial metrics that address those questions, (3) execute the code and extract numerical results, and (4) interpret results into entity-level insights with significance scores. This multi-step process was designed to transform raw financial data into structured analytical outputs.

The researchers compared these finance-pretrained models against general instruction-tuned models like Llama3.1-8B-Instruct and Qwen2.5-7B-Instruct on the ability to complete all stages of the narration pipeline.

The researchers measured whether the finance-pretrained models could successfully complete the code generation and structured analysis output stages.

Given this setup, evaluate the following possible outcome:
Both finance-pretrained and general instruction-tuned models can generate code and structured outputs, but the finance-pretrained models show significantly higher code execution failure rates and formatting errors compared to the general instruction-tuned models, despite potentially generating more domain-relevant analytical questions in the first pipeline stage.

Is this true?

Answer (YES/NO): NO